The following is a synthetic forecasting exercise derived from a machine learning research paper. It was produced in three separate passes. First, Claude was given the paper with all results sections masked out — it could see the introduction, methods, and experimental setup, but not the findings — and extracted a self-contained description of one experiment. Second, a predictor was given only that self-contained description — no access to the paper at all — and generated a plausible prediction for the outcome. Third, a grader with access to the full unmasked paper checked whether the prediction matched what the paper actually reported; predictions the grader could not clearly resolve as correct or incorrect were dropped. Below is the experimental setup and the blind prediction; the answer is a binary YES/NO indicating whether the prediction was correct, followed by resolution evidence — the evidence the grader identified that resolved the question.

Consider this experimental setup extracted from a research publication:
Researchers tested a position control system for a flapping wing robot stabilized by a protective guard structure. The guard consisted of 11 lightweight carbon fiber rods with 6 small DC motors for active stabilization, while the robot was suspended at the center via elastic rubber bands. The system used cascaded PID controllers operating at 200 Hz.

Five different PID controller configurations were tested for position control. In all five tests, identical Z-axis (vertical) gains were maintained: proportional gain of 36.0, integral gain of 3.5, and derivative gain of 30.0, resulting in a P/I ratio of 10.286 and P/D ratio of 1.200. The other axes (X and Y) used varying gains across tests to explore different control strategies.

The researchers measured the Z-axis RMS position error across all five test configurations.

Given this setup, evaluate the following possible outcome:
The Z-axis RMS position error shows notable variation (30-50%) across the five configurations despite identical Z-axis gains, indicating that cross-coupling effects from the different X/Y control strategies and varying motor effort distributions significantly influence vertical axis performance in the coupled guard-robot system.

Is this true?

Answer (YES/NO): NO